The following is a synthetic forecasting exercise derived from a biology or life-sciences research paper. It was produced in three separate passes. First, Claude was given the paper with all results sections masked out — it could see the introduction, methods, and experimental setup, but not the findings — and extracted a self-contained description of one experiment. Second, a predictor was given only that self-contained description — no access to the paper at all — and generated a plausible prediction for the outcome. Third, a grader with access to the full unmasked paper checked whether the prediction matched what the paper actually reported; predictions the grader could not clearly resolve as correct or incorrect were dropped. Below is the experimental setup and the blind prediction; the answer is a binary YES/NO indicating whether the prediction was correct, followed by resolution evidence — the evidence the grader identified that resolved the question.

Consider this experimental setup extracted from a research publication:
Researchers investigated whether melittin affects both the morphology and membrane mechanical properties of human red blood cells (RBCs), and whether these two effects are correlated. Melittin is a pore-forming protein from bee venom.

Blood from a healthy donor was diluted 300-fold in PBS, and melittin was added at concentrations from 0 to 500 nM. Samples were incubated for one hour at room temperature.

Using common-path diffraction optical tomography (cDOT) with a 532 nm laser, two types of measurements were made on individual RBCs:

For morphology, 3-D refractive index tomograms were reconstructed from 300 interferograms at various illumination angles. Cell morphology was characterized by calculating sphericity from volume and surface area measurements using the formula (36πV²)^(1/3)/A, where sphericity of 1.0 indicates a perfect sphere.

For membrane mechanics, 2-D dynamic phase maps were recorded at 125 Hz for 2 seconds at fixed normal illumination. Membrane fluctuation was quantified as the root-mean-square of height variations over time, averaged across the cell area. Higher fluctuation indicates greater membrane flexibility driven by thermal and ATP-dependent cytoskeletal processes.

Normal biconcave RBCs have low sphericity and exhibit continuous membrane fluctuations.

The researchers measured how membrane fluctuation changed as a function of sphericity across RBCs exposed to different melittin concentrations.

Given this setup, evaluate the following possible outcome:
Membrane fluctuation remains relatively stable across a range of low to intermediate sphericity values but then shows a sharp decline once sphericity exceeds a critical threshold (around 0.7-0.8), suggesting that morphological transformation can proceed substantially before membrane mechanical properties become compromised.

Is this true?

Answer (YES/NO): NO